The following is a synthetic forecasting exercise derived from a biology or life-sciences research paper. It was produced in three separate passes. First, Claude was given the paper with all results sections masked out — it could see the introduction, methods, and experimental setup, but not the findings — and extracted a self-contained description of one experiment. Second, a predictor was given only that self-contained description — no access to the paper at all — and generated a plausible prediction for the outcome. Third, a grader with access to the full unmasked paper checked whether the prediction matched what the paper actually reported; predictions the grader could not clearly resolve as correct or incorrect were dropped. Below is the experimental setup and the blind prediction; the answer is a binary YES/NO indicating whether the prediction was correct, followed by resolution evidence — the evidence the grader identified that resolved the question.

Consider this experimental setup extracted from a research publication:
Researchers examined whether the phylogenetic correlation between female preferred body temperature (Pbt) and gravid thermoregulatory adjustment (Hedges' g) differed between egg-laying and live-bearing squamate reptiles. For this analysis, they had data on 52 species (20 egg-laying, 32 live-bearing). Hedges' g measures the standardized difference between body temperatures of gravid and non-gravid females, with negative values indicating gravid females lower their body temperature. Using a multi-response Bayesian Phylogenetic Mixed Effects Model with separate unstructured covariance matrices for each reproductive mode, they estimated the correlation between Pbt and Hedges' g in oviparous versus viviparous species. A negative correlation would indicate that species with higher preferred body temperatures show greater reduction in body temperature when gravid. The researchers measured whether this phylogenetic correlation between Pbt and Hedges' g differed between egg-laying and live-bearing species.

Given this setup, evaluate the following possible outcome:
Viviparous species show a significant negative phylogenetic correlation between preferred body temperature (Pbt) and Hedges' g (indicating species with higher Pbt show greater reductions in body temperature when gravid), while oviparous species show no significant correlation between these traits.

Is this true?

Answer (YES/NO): NO